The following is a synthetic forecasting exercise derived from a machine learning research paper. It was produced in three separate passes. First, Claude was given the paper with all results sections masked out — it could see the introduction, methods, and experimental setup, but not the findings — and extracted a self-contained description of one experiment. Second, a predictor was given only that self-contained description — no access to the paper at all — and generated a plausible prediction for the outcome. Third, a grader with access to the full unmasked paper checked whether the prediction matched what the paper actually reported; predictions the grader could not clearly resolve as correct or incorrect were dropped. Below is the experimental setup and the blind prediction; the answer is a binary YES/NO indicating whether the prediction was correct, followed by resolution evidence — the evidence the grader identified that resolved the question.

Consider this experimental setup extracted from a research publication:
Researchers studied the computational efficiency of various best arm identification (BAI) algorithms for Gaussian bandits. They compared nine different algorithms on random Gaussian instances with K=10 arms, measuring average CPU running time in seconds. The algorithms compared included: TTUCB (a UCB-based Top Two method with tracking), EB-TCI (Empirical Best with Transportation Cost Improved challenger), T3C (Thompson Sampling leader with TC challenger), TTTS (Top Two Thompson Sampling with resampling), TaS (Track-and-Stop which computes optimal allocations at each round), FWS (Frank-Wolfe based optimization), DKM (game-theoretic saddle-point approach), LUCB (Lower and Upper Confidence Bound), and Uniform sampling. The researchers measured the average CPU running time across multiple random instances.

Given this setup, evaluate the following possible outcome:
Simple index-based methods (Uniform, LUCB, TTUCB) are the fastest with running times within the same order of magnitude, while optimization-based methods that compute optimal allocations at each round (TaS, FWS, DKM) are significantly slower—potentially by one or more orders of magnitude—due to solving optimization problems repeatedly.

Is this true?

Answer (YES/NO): NO